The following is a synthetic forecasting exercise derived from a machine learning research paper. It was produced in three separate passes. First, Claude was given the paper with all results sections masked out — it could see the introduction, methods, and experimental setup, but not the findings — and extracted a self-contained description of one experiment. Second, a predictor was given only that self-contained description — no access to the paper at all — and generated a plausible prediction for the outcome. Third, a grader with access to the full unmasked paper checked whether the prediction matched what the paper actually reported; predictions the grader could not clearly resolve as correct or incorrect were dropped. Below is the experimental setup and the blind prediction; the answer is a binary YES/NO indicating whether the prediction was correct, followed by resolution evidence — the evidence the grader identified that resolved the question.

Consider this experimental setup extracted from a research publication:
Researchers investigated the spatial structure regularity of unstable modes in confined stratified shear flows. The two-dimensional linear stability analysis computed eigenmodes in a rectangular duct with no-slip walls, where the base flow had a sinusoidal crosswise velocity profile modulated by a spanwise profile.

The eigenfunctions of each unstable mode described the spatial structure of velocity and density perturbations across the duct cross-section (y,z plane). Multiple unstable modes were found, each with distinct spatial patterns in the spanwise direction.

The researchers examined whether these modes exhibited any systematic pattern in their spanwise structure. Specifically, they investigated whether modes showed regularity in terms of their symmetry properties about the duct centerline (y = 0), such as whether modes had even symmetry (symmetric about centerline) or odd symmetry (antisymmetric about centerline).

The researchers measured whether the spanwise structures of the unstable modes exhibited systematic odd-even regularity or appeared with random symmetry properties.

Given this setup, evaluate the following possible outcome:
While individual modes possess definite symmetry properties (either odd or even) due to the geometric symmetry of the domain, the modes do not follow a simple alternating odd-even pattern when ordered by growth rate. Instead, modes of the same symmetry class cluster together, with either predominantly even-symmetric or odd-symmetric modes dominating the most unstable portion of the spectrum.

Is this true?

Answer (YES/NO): NO